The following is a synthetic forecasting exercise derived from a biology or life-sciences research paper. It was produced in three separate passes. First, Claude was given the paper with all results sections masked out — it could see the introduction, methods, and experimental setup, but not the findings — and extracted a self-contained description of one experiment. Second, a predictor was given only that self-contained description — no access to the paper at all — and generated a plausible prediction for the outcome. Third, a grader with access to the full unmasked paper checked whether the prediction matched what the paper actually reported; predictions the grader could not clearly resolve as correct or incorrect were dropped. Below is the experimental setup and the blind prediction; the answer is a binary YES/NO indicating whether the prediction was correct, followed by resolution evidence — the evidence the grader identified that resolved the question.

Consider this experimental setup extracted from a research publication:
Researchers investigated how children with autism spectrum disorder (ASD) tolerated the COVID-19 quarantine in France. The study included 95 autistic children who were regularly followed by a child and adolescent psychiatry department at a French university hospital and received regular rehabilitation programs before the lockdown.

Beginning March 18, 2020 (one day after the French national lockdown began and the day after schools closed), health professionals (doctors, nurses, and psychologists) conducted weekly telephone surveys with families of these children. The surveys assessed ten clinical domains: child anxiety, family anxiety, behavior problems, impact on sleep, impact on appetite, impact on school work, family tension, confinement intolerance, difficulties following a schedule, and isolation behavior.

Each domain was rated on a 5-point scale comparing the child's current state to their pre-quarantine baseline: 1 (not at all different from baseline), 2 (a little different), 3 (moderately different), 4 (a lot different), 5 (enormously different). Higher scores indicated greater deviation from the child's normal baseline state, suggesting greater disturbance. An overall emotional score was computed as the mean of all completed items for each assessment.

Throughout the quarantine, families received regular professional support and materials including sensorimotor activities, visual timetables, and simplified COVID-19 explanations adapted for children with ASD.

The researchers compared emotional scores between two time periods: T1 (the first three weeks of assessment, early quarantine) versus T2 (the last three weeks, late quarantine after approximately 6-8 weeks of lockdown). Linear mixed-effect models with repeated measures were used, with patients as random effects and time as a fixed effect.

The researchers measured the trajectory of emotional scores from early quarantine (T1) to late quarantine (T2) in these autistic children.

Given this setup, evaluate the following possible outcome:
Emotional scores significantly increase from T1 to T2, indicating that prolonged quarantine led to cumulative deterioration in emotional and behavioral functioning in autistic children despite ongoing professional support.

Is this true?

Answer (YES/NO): NO